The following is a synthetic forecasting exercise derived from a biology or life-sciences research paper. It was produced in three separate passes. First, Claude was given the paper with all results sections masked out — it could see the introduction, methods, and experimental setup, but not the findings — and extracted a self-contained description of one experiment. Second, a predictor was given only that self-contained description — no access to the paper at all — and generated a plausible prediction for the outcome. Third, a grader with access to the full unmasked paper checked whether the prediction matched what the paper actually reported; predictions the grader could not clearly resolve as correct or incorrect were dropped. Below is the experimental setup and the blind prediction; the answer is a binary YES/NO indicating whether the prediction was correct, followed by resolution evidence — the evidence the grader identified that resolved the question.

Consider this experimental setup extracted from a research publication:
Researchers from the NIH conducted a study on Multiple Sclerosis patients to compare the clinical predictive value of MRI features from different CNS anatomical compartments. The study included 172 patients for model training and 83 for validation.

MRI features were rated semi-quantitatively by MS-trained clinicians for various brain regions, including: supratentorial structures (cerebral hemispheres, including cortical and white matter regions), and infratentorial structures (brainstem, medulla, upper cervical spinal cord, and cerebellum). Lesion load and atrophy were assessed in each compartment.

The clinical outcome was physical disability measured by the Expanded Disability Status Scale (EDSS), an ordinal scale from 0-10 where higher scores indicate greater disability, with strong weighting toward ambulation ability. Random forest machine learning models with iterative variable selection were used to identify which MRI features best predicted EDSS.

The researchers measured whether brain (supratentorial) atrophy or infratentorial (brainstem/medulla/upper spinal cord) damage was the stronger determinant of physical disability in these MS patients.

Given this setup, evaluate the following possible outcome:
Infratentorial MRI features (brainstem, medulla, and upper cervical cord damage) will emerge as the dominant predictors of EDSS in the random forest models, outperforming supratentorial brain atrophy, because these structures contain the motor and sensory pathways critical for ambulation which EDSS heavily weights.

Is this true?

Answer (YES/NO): YES